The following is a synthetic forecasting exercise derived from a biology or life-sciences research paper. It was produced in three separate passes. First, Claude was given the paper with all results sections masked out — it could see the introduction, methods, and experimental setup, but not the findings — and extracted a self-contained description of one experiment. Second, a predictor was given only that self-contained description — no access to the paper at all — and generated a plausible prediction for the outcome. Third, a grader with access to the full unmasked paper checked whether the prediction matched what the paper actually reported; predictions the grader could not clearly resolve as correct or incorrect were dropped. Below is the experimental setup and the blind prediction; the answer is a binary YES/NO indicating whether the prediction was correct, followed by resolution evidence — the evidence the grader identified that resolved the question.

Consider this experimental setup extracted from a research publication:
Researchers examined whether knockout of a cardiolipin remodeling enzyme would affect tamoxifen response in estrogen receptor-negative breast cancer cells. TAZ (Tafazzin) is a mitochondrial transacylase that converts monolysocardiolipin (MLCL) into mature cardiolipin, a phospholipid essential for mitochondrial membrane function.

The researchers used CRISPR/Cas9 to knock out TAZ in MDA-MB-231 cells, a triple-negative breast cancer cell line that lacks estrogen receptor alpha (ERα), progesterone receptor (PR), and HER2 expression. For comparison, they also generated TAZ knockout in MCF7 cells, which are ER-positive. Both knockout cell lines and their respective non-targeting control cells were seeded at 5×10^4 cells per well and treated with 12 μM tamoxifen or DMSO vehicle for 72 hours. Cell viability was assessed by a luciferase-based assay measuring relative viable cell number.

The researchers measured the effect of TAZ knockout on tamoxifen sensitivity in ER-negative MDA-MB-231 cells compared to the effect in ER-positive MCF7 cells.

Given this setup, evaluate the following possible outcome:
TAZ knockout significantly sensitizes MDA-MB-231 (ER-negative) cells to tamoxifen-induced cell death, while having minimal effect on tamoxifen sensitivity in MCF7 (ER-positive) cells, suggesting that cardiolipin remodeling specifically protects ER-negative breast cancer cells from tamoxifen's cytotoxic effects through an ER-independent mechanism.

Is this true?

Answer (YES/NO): NO